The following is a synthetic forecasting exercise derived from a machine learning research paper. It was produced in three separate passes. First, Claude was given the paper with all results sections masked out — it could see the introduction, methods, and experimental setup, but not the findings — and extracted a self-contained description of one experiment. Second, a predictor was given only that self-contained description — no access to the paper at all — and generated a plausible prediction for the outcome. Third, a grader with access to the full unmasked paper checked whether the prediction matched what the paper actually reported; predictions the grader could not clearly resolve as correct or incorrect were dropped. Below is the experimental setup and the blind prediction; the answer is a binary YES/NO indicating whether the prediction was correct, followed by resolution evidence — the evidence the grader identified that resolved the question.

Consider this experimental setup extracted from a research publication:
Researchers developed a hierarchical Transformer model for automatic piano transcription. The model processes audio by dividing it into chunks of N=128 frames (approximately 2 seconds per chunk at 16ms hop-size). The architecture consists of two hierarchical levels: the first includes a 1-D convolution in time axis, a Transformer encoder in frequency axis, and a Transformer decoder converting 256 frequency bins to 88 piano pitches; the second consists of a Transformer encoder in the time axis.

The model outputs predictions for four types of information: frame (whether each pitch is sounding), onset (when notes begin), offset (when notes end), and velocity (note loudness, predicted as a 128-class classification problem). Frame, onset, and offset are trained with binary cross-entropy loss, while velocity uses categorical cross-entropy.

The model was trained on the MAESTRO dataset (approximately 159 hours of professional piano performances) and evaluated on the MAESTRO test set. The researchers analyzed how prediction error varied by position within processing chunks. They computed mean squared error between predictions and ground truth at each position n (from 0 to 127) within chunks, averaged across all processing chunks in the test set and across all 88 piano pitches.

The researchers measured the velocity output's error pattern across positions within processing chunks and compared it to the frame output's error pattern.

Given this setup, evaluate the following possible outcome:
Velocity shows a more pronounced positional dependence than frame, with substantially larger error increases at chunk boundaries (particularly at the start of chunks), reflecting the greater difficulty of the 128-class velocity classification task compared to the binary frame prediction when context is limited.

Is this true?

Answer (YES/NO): NO